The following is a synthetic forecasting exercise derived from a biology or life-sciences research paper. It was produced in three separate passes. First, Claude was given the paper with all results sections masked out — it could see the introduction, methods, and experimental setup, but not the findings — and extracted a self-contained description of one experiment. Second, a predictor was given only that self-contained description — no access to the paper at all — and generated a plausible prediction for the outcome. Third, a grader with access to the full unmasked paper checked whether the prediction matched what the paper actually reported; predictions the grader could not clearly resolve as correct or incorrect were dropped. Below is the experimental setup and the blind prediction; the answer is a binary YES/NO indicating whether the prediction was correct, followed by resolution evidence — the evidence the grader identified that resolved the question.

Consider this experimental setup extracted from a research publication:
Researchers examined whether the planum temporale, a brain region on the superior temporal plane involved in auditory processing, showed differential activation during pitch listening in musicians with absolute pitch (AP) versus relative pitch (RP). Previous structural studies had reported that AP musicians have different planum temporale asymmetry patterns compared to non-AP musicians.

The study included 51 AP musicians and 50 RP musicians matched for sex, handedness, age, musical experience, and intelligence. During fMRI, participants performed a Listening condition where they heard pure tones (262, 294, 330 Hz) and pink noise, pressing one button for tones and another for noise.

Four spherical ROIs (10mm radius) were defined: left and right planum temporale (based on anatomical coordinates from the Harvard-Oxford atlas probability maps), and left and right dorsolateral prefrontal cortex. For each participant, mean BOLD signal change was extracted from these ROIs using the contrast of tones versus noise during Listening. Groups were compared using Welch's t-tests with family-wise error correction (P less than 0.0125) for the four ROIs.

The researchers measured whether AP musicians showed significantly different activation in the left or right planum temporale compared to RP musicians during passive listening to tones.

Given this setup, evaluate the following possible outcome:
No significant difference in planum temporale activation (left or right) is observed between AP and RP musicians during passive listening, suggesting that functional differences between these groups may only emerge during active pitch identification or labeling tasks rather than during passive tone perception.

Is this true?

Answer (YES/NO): NO